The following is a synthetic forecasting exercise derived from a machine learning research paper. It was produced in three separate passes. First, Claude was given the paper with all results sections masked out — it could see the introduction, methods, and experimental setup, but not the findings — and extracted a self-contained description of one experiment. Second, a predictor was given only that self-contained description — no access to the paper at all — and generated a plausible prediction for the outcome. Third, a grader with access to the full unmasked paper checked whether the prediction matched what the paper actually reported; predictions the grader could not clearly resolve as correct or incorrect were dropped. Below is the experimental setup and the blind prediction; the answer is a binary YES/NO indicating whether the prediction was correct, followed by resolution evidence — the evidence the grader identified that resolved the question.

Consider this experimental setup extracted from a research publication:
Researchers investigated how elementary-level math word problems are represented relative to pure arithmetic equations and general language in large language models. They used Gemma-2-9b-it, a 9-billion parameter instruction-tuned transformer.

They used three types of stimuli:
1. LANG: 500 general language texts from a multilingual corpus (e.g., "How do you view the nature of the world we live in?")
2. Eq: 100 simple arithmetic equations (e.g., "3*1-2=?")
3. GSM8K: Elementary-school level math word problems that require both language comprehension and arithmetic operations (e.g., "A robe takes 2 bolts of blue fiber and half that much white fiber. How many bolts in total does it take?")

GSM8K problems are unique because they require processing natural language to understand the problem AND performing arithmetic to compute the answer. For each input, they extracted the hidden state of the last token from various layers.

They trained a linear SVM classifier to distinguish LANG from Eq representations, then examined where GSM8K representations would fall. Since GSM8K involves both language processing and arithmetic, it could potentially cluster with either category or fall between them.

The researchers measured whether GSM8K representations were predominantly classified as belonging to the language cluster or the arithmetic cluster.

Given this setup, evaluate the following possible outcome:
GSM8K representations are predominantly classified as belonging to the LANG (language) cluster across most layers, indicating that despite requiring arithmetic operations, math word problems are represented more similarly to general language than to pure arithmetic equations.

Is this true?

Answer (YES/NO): YES